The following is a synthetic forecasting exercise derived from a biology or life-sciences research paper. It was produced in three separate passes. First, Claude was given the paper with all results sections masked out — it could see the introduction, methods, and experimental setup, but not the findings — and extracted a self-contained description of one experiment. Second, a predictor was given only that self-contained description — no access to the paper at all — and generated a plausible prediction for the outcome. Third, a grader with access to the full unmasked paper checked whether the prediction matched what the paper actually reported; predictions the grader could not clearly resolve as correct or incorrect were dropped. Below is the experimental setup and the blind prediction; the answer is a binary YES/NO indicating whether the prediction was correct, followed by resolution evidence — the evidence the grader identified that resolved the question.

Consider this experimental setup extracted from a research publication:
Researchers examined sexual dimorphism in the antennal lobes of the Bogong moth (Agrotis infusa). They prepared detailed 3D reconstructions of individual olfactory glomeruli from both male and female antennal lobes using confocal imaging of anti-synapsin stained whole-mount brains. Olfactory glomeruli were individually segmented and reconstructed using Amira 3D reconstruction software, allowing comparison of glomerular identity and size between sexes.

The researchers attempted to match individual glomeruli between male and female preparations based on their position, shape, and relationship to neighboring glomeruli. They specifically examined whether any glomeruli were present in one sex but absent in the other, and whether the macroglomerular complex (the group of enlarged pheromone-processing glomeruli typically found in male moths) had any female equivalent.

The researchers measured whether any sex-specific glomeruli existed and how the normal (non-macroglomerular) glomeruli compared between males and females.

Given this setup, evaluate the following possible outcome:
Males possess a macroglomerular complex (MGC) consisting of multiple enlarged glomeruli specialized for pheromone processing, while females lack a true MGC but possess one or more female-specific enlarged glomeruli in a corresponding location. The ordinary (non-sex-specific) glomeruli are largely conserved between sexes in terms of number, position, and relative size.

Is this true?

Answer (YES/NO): NO